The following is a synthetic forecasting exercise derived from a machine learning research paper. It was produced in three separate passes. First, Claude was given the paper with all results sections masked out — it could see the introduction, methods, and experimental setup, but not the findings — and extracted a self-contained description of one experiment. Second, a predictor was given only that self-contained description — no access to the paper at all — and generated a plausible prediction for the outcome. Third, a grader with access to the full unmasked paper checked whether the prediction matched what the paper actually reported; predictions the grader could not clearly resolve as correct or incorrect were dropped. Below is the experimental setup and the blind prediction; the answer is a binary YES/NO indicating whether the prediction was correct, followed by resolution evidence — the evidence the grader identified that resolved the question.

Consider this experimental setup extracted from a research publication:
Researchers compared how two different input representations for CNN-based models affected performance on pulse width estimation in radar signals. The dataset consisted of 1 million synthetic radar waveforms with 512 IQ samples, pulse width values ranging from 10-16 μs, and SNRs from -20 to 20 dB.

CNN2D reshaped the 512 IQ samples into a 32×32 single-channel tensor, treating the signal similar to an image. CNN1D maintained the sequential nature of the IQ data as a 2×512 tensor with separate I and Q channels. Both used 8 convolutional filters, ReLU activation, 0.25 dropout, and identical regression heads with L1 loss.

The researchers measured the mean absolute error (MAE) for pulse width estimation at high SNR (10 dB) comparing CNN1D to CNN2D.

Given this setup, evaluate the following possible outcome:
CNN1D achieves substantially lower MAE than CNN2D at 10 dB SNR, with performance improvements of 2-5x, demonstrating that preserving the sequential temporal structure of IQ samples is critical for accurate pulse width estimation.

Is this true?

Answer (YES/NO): NO